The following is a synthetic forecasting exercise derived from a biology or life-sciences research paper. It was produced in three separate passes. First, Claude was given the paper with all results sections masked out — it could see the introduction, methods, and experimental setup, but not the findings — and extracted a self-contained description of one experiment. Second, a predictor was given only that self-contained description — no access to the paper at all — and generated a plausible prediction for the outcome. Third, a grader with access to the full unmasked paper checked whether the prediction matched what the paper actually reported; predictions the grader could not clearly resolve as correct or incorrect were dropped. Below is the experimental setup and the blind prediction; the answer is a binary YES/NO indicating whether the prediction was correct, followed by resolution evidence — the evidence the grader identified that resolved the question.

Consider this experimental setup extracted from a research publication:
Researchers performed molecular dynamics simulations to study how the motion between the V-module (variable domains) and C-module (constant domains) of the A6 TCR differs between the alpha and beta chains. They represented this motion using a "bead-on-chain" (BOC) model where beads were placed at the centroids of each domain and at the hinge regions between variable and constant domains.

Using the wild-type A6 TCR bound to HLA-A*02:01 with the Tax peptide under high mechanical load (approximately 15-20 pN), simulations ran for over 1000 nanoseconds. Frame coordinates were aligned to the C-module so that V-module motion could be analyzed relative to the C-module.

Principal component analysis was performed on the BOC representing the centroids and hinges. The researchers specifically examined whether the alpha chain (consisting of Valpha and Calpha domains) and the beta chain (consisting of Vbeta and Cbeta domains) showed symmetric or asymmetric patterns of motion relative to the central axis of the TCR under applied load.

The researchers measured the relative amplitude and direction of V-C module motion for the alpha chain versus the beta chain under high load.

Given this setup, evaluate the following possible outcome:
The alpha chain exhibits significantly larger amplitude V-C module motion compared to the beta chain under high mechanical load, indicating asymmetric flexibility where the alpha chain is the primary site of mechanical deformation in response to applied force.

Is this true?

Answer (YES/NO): YES